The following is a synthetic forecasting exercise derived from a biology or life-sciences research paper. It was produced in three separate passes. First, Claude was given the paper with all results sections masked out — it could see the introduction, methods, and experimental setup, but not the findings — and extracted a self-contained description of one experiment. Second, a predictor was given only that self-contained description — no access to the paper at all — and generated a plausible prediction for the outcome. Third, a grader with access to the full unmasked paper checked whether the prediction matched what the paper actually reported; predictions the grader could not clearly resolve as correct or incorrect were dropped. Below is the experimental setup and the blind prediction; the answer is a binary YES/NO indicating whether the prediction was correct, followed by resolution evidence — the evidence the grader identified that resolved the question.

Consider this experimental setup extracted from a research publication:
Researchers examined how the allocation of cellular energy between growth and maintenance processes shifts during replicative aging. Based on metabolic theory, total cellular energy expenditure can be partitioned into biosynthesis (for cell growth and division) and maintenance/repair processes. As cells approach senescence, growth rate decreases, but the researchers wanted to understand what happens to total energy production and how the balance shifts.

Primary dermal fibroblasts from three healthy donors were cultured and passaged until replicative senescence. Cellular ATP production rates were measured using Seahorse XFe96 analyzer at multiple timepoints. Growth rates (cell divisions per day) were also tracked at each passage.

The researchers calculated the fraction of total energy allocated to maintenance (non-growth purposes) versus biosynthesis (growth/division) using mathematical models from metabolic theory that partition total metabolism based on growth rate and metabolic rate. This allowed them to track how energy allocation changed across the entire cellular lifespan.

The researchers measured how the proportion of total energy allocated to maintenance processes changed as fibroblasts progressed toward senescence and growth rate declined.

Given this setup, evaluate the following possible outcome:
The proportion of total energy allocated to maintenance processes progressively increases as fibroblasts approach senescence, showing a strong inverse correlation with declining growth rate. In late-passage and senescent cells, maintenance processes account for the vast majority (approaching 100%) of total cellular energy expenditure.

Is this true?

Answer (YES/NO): YES